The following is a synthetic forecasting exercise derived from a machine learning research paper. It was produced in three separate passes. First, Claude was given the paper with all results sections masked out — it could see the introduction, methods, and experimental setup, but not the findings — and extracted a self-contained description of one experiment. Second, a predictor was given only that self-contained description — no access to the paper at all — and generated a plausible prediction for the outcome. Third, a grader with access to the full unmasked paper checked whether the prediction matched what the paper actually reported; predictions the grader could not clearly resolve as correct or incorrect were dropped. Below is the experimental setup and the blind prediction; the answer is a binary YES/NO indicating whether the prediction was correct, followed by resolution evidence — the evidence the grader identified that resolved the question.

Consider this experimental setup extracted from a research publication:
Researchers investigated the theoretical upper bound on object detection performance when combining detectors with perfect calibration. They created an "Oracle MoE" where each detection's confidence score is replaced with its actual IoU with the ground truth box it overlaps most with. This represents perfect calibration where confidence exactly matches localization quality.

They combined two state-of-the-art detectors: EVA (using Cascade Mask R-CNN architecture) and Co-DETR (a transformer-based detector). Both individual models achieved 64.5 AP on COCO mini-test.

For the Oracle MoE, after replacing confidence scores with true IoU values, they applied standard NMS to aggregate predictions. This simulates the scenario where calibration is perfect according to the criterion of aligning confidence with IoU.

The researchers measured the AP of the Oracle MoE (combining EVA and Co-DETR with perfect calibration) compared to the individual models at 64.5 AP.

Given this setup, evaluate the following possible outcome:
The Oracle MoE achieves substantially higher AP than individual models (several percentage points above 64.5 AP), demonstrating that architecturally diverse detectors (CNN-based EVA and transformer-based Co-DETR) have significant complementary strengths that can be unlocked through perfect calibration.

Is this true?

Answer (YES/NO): YES